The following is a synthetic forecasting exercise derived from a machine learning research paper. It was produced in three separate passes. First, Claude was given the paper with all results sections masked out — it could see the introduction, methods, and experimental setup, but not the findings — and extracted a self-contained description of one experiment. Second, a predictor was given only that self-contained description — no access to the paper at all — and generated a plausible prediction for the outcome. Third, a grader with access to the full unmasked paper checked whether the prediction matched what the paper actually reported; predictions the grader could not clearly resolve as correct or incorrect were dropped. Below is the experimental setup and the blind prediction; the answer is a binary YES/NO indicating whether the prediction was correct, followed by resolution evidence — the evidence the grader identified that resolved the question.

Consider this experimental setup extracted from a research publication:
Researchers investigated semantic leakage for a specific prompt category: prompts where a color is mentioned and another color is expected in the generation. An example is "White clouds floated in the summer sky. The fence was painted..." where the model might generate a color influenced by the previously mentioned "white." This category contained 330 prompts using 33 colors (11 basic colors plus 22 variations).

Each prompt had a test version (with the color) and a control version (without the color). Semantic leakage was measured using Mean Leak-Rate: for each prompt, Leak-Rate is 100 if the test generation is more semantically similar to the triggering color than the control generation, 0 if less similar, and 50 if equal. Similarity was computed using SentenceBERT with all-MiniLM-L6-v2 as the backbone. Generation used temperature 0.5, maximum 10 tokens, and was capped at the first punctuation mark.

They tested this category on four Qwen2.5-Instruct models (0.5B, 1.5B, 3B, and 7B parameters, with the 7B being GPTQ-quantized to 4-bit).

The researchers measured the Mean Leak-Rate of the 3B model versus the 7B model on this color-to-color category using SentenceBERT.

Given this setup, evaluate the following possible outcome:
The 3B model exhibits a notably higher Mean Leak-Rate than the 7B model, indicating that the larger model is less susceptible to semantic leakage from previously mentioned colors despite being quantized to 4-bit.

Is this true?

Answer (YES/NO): YES